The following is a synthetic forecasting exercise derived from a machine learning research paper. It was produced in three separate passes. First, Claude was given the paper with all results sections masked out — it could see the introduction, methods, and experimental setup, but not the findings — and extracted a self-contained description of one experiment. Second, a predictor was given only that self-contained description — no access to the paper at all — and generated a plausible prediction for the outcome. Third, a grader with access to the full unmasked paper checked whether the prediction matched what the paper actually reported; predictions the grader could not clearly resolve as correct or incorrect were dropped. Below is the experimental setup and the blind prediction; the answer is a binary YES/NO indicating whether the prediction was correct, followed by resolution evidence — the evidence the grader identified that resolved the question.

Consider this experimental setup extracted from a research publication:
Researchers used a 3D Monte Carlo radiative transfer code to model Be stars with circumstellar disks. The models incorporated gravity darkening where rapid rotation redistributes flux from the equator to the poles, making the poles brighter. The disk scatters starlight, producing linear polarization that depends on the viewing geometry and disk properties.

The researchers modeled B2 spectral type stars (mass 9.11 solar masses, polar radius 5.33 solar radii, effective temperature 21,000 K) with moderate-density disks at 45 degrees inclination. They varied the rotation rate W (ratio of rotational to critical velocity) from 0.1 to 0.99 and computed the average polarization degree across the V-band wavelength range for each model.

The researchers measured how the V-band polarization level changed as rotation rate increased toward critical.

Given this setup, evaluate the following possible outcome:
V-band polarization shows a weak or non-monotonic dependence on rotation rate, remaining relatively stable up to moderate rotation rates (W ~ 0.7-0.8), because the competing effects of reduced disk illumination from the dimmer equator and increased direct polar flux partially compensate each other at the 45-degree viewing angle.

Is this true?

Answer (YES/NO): NO